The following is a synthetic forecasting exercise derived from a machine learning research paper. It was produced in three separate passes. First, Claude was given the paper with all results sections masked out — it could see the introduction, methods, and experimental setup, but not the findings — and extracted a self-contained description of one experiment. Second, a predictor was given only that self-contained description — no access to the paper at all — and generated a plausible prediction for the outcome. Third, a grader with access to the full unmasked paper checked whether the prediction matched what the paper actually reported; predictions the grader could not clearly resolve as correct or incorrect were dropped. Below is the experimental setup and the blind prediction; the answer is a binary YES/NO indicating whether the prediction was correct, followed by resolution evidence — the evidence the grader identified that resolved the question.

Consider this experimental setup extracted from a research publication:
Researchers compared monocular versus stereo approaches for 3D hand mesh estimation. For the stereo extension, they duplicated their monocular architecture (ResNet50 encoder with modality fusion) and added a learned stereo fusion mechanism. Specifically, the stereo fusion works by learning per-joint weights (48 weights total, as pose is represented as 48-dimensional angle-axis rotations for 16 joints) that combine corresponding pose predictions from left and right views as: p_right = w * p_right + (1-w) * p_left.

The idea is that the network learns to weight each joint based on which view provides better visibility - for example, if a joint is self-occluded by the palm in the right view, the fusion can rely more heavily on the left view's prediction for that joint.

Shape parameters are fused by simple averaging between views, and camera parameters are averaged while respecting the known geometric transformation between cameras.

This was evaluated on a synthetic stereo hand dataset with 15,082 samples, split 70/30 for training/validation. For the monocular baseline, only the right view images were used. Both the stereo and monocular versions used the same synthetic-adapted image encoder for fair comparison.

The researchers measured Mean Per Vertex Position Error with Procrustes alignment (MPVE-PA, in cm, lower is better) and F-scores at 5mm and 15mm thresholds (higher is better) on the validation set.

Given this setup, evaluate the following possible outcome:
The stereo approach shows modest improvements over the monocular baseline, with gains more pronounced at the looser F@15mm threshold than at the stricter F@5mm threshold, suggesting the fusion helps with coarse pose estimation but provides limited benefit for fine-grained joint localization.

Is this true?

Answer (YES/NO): NO